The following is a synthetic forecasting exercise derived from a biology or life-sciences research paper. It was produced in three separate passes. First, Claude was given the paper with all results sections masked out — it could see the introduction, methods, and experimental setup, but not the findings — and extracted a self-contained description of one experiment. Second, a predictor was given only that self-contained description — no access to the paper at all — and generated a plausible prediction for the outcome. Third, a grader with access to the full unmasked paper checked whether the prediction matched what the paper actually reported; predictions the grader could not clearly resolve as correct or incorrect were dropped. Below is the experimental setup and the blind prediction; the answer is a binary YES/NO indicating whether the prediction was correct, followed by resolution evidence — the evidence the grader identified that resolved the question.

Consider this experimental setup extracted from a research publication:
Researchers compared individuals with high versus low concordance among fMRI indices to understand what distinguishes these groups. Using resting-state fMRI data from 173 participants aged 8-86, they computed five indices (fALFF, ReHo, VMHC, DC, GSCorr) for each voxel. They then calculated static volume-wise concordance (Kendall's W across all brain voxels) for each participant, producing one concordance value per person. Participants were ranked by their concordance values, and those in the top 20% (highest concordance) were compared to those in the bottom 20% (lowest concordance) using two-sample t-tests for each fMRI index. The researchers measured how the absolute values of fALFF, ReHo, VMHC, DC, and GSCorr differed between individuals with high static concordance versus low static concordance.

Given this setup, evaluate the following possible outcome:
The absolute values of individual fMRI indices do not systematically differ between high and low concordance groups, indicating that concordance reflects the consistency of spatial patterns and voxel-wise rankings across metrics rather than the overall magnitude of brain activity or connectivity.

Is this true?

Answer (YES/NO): NO